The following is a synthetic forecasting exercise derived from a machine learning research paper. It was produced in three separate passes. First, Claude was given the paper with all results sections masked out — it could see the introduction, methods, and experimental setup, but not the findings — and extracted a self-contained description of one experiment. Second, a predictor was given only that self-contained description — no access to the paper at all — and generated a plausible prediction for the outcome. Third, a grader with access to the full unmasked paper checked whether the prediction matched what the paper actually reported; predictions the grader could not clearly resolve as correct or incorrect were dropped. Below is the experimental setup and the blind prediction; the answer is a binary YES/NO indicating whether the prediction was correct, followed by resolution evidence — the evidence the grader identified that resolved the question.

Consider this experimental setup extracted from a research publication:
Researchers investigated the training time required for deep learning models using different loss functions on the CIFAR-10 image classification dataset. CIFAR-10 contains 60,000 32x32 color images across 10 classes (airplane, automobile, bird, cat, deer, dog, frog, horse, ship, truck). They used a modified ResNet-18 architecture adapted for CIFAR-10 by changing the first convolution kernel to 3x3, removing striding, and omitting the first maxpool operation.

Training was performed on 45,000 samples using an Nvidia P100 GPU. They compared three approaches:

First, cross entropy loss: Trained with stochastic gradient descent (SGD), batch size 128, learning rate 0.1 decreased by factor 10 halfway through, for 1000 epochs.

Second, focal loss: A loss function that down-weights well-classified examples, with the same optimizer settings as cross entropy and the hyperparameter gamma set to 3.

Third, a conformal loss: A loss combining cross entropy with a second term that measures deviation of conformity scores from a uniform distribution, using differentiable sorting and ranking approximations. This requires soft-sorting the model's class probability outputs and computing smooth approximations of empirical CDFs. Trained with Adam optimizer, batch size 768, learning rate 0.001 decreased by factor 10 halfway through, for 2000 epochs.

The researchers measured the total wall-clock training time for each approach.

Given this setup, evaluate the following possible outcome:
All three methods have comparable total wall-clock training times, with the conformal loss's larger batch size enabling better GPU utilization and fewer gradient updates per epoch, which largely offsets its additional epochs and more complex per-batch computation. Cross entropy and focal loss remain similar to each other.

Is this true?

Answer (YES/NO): NO